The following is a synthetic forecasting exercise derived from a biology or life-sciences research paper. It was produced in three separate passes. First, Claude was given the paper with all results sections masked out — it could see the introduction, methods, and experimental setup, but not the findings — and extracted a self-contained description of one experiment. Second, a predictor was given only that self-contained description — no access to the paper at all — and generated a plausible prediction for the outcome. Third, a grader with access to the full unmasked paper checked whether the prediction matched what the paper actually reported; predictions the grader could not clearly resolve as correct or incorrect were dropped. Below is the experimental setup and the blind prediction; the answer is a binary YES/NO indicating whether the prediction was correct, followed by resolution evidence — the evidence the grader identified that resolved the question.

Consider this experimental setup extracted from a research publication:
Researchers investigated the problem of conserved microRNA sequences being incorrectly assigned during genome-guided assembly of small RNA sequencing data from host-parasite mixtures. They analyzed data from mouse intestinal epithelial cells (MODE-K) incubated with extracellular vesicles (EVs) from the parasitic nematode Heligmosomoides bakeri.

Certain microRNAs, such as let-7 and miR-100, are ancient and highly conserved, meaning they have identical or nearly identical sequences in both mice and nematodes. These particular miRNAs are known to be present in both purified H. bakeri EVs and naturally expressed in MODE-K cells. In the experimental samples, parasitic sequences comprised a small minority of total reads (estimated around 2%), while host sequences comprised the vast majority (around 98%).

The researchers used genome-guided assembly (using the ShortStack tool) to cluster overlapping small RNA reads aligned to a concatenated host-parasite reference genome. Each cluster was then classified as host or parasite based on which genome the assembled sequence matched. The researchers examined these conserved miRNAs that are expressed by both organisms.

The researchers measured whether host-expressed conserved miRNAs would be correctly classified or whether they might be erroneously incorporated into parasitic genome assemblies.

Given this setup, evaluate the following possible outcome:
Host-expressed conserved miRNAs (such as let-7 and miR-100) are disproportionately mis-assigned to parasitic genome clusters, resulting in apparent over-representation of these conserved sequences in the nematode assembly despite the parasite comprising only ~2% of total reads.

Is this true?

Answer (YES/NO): YES